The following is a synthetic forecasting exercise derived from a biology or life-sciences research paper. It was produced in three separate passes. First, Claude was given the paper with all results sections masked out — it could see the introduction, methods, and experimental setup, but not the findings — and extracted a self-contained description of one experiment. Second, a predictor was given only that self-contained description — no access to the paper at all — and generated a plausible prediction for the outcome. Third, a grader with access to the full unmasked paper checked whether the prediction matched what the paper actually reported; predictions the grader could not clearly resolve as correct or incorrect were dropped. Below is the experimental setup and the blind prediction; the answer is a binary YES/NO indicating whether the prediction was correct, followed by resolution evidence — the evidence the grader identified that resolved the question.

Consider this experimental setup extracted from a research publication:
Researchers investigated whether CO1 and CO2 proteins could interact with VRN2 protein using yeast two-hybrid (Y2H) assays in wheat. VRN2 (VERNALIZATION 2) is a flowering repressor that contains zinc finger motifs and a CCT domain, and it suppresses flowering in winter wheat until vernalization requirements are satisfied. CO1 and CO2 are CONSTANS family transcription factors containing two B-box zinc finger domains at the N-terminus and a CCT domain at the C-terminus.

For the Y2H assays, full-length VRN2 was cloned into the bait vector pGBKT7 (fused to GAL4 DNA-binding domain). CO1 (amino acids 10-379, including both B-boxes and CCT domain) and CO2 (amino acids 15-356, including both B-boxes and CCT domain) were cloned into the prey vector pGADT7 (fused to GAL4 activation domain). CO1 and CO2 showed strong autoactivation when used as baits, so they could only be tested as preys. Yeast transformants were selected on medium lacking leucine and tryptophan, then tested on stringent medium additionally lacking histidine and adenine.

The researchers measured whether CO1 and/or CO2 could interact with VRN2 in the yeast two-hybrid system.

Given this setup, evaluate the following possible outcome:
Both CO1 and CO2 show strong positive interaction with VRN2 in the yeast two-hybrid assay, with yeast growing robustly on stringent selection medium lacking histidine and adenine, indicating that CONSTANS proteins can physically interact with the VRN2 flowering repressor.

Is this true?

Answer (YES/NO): YES